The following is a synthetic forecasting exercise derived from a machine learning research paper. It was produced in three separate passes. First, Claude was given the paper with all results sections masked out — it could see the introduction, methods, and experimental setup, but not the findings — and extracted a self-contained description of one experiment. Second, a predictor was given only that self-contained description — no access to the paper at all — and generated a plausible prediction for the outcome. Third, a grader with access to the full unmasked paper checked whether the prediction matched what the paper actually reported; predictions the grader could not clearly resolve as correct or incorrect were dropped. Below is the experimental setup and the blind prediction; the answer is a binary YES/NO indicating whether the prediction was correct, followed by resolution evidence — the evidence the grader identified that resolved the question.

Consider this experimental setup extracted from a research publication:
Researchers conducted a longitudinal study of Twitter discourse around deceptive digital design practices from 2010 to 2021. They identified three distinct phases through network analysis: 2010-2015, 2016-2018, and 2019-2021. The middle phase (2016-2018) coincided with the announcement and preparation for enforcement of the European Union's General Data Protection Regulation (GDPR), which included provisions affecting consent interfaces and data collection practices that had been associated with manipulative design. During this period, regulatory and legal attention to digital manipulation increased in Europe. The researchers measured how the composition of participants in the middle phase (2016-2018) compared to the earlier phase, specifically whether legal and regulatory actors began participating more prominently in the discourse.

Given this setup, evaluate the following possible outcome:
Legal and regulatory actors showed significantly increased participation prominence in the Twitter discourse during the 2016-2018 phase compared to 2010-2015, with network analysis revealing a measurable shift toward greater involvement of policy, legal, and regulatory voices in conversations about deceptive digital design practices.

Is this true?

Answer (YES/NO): YES